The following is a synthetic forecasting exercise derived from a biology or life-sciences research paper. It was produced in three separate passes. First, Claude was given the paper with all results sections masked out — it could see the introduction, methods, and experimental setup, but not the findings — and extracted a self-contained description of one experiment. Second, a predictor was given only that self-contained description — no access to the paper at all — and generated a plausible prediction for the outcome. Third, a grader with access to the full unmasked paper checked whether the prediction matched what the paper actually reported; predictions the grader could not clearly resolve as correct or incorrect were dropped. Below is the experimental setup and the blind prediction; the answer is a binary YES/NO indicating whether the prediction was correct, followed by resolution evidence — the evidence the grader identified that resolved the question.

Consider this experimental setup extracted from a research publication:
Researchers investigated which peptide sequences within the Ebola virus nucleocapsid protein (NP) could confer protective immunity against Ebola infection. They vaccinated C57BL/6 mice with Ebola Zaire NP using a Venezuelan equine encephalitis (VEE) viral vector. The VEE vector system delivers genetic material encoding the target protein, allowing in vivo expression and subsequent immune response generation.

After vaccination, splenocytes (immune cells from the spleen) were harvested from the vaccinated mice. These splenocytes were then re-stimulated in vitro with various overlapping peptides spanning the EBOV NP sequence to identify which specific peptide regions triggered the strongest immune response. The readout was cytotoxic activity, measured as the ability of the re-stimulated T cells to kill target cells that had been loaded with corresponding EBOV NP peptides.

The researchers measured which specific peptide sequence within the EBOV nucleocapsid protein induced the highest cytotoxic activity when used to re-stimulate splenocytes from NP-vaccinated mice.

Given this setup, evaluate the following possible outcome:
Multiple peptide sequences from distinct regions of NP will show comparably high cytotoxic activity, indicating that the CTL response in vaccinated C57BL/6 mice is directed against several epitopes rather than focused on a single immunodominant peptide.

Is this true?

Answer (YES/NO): NO